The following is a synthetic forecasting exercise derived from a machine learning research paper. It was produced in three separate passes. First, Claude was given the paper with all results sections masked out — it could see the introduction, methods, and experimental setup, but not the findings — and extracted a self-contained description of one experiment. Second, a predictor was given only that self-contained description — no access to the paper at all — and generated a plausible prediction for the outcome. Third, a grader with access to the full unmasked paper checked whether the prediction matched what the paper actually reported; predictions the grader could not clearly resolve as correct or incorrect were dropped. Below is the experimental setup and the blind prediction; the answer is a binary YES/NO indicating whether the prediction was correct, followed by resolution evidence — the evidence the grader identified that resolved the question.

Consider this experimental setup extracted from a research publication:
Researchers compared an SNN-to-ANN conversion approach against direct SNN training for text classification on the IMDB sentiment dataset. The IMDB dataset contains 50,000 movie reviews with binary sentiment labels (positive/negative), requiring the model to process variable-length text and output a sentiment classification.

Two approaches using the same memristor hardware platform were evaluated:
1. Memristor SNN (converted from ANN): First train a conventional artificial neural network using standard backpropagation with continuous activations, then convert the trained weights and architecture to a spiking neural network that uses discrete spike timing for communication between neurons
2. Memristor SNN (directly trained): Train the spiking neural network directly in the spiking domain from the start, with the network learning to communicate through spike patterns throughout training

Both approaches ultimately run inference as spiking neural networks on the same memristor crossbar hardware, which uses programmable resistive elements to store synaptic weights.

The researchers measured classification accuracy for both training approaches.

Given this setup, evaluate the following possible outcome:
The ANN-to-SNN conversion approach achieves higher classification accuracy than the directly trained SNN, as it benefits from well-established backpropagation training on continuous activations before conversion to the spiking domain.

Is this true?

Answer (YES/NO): YES